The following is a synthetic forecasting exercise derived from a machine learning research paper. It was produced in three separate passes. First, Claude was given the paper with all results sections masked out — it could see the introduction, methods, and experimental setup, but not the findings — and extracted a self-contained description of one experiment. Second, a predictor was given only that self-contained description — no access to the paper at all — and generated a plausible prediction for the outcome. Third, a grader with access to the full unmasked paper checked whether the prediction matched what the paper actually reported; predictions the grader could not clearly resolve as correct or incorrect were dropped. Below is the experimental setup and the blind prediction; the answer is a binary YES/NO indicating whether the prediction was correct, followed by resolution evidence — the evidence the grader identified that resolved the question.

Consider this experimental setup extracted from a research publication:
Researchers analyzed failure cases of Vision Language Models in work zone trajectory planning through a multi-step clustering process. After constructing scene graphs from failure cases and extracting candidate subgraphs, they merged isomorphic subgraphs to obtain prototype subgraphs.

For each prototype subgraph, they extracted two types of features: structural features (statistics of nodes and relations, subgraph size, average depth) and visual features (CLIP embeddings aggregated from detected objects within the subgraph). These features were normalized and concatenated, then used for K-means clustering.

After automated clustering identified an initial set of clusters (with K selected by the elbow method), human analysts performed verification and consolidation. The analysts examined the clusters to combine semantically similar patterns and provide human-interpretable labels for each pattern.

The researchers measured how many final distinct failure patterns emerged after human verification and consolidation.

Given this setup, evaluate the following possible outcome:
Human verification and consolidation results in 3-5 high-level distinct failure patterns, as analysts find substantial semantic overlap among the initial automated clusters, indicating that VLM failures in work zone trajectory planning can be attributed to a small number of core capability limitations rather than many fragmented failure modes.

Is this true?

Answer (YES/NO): NO